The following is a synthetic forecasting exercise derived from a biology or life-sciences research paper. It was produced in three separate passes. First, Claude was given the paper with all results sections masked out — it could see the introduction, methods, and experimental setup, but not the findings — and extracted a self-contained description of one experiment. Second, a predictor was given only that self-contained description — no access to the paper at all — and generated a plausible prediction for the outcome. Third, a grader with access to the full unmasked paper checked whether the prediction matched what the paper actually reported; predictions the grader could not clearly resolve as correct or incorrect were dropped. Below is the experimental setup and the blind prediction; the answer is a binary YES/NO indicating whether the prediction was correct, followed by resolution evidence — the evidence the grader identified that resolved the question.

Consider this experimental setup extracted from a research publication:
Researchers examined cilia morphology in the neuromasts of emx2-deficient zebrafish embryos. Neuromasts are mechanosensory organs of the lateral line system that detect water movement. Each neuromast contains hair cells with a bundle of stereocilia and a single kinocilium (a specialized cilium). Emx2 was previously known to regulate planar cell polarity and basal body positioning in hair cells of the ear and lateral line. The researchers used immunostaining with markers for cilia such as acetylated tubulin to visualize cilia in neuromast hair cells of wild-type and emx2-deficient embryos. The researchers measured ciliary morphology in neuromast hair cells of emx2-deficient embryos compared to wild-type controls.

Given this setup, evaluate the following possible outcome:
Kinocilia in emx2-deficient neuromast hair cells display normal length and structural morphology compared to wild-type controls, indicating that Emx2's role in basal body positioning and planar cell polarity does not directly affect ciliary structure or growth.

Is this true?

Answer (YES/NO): NO